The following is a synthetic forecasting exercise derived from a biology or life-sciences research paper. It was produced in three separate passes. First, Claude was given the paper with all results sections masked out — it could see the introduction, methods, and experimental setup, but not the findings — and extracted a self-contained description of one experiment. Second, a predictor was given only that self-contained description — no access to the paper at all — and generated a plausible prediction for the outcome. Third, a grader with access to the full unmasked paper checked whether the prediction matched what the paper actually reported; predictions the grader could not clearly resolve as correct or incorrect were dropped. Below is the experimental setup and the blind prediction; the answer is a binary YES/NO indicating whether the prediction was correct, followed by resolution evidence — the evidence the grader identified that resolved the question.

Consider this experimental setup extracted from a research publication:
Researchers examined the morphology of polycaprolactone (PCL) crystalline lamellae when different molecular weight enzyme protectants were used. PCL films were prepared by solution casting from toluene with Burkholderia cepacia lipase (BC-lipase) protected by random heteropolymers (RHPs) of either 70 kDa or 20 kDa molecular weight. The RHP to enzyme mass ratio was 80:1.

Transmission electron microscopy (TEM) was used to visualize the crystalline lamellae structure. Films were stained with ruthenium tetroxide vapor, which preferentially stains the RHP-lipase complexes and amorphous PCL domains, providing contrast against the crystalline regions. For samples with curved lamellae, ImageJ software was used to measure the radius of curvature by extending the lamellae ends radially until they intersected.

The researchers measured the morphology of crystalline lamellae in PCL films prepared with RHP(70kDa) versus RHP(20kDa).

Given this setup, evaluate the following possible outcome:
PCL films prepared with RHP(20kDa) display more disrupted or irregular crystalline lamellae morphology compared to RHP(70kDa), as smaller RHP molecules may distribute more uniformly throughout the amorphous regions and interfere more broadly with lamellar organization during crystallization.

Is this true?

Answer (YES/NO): YES